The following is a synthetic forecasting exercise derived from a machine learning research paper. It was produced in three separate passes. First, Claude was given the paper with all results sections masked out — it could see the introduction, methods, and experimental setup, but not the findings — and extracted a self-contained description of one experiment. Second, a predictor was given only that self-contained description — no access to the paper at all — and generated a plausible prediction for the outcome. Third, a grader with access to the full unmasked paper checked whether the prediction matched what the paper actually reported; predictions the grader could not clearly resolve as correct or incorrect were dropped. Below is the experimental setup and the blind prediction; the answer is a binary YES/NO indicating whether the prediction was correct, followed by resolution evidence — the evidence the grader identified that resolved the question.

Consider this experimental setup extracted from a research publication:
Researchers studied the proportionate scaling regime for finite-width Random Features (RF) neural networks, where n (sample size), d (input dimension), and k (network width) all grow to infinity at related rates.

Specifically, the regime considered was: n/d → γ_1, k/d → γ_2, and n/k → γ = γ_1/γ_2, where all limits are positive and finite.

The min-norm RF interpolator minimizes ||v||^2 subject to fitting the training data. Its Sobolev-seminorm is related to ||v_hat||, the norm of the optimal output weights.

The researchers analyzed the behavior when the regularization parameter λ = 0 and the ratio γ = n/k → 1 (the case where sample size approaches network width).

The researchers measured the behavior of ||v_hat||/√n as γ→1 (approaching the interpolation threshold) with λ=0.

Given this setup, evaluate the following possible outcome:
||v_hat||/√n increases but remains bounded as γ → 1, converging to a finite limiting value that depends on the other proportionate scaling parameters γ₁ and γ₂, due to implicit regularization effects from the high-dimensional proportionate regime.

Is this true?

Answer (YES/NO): NO